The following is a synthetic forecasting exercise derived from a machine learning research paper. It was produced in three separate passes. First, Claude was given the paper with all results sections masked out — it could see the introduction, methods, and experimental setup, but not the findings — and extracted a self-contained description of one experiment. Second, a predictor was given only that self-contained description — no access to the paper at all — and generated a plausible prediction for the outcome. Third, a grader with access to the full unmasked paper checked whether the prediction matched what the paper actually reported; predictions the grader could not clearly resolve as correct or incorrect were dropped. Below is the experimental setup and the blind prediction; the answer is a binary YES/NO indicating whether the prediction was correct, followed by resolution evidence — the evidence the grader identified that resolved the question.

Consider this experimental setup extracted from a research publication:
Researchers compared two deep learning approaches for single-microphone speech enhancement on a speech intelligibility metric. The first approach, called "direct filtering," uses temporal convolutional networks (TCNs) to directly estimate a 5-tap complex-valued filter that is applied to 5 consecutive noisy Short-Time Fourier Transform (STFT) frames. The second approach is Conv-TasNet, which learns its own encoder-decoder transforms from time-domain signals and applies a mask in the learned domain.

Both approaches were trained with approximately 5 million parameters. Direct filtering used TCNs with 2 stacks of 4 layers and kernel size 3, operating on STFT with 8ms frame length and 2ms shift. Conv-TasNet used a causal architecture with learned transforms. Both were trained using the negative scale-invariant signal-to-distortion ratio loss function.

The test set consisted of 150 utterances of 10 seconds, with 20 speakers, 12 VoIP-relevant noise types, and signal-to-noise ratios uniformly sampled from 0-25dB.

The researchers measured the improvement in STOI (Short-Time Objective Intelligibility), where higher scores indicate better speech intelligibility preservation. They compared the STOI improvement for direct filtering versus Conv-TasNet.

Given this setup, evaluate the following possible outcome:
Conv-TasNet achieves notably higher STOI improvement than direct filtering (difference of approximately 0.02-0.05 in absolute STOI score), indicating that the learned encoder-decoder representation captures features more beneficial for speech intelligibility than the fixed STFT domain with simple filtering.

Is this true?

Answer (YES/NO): NO